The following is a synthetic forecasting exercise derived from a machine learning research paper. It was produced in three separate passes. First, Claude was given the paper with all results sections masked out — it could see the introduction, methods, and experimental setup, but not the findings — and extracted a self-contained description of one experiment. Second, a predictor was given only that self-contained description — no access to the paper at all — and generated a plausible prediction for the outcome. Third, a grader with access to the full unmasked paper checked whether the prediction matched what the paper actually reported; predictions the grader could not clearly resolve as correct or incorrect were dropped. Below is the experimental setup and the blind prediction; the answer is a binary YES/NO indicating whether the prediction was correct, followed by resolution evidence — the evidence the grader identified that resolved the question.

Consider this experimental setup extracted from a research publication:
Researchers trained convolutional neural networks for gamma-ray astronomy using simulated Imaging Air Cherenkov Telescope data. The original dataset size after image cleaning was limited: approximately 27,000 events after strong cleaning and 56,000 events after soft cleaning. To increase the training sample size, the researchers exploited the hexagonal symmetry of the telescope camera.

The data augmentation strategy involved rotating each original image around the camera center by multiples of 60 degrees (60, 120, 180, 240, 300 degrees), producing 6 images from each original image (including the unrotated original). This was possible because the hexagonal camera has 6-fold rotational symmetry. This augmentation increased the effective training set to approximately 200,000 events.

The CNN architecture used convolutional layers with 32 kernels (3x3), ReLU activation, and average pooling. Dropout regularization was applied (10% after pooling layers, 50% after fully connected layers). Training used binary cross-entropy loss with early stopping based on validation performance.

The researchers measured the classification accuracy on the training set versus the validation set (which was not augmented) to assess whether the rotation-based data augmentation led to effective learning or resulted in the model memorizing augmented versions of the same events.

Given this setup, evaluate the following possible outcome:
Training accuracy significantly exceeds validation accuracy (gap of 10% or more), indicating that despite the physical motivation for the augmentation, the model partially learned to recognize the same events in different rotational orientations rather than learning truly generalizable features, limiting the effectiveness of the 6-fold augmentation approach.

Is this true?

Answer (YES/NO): NO